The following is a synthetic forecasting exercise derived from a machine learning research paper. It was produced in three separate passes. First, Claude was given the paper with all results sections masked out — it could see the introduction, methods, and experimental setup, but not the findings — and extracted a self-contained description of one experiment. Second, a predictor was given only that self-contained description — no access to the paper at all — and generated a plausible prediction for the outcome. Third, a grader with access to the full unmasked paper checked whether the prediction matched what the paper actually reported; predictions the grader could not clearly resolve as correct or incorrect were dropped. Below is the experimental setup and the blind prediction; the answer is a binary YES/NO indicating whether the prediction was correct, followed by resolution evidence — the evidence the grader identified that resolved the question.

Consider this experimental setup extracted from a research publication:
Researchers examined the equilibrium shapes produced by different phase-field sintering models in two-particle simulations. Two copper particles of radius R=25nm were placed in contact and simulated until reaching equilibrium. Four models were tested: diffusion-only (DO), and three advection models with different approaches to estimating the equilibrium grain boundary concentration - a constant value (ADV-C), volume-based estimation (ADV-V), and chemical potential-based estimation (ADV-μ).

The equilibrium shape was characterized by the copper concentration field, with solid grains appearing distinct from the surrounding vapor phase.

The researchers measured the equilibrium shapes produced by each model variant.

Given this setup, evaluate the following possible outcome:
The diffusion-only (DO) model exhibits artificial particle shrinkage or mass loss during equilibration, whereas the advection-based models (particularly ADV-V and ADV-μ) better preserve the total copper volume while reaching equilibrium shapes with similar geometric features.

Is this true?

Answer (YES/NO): NO